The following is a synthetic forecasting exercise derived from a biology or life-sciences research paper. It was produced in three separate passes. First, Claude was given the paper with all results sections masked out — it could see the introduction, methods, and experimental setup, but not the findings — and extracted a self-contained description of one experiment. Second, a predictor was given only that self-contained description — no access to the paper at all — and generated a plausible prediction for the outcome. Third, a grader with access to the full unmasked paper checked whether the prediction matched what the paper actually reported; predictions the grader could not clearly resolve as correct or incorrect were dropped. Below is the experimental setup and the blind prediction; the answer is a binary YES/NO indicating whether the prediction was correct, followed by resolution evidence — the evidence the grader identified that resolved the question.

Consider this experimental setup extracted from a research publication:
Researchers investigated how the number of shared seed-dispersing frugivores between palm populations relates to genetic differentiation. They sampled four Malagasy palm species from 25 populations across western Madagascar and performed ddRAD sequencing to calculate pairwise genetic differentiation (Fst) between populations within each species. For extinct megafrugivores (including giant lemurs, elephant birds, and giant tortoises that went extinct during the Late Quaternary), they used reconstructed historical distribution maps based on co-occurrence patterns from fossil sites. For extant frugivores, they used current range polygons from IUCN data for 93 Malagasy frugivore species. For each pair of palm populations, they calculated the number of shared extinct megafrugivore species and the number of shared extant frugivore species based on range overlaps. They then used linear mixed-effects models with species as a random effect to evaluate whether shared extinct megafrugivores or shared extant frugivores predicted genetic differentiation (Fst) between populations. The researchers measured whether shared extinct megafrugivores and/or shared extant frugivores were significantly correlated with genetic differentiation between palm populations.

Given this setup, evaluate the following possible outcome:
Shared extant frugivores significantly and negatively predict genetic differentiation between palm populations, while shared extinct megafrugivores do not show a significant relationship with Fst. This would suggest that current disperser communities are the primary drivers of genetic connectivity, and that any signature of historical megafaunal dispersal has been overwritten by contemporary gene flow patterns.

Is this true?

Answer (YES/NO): NO